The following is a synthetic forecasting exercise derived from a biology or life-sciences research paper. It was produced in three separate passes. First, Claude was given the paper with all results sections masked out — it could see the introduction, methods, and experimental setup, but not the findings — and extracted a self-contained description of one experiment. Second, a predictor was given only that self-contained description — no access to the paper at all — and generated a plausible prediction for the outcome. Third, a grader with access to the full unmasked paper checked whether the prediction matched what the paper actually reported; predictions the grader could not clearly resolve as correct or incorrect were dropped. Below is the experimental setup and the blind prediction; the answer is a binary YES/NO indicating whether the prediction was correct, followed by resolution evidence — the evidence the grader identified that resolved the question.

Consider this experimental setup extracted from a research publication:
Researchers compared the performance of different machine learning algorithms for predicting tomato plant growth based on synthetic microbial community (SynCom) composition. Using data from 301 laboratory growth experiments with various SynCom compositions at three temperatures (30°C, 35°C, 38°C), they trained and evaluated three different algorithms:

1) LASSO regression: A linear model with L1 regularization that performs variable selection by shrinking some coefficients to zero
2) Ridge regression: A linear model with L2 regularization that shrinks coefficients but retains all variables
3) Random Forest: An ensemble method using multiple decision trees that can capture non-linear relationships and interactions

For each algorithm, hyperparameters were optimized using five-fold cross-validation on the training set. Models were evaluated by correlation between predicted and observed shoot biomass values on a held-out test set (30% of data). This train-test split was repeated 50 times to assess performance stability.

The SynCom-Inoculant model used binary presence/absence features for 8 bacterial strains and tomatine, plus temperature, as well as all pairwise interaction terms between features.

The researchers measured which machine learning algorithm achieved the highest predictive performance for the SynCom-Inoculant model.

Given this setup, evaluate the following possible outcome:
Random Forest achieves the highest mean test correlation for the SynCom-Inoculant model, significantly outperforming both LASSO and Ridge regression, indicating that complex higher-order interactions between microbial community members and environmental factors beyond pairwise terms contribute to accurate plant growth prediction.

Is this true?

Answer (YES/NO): NO